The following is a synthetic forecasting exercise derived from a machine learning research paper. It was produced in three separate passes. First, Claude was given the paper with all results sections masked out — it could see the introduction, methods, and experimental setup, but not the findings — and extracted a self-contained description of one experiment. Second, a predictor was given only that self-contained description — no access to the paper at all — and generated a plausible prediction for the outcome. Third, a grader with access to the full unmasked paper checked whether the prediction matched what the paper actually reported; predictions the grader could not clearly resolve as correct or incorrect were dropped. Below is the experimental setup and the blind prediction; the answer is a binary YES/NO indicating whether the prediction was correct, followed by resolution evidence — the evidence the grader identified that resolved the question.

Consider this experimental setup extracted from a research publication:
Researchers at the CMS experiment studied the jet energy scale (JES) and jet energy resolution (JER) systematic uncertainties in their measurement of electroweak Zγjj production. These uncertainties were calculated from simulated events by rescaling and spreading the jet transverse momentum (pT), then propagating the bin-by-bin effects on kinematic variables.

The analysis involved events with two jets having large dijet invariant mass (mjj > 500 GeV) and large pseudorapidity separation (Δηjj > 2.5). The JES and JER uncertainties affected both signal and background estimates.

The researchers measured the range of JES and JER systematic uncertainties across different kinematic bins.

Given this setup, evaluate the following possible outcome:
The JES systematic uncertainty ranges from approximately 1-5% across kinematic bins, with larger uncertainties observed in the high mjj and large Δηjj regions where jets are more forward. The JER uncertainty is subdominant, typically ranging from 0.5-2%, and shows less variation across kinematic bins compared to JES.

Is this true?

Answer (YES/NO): NO